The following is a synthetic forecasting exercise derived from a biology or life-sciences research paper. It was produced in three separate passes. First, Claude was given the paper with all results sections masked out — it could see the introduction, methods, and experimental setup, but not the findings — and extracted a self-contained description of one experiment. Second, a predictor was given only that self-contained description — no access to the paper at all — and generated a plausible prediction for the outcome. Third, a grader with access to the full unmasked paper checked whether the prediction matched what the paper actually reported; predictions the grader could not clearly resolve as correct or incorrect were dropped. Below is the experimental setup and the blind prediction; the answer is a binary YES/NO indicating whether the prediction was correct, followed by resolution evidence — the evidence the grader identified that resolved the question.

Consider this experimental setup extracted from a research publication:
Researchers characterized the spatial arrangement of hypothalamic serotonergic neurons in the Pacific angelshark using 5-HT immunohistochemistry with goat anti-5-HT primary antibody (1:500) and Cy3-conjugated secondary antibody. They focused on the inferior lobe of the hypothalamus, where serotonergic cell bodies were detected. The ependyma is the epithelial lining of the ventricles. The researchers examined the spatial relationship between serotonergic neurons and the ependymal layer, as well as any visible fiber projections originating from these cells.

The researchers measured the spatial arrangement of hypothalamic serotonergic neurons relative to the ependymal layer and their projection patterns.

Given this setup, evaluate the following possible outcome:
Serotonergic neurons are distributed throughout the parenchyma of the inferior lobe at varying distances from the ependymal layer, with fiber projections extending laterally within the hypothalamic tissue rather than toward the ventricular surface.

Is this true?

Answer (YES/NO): NO